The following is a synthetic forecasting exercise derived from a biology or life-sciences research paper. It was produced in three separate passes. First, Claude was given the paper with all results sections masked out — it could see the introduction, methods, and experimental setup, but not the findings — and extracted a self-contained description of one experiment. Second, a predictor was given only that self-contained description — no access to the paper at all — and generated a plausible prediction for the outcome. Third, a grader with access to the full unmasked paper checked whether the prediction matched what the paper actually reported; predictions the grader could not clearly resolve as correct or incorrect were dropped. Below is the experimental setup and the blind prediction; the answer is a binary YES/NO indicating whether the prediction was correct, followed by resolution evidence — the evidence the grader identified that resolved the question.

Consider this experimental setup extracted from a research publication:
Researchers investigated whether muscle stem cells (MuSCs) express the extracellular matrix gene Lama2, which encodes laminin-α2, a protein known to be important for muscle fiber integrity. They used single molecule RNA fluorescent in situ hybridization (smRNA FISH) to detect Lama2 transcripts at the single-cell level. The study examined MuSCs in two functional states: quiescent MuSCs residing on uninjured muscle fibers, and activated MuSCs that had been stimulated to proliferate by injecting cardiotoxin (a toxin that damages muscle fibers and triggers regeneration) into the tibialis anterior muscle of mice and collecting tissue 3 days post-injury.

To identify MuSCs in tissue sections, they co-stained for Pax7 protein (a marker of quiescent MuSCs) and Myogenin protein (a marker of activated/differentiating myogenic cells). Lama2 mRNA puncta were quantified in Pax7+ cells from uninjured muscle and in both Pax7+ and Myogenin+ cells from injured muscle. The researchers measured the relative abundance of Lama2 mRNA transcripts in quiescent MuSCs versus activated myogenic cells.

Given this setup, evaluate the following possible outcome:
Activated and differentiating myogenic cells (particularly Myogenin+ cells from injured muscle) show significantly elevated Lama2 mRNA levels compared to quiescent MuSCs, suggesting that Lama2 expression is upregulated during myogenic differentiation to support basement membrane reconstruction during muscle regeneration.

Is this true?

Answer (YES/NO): NO